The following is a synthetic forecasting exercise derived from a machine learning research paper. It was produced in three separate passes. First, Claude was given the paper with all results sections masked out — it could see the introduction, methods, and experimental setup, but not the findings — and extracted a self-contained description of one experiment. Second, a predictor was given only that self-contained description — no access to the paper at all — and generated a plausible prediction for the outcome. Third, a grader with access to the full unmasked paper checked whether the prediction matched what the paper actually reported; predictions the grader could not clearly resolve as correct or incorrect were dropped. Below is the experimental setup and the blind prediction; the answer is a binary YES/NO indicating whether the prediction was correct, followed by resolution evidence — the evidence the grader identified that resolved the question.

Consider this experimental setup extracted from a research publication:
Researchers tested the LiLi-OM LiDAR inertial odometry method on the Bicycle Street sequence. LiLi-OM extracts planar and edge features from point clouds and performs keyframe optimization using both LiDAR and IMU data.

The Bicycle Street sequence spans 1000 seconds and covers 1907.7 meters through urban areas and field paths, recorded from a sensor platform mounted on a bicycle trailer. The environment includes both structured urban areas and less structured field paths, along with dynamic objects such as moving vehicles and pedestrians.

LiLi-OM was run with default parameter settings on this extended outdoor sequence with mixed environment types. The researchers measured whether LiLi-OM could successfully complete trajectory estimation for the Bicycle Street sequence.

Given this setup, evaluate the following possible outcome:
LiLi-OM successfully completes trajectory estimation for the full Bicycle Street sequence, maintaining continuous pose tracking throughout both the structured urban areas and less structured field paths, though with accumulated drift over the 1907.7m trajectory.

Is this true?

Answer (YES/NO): NO